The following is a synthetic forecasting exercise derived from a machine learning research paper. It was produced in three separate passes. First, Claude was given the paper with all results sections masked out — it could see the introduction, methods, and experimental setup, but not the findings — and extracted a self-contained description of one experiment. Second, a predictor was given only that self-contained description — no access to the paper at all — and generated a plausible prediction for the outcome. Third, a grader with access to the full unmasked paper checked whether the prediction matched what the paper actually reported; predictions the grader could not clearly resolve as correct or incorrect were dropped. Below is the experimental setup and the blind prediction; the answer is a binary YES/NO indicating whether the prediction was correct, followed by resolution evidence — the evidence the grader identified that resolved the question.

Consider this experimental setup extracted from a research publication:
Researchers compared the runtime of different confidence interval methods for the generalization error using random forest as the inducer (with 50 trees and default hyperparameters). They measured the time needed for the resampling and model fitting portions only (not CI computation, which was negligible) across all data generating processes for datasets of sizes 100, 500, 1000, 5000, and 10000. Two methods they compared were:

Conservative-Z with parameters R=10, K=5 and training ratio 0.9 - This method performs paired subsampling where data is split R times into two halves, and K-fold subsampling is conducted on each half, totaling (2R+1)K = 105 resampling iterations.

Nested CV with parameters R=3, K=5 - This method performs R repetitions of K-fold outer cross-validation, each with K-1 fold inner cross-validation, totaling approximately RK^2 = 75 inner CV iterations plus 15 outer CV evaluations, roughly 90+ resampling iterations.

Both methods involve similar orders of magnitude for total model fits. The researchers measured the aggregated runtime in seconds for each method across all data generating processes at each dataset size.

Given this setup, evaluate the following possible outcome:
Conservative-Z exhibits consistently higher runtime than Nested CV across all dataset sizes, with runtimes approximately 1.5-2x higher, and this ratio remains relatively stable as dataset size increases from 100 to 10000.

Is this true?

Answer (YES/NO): NO